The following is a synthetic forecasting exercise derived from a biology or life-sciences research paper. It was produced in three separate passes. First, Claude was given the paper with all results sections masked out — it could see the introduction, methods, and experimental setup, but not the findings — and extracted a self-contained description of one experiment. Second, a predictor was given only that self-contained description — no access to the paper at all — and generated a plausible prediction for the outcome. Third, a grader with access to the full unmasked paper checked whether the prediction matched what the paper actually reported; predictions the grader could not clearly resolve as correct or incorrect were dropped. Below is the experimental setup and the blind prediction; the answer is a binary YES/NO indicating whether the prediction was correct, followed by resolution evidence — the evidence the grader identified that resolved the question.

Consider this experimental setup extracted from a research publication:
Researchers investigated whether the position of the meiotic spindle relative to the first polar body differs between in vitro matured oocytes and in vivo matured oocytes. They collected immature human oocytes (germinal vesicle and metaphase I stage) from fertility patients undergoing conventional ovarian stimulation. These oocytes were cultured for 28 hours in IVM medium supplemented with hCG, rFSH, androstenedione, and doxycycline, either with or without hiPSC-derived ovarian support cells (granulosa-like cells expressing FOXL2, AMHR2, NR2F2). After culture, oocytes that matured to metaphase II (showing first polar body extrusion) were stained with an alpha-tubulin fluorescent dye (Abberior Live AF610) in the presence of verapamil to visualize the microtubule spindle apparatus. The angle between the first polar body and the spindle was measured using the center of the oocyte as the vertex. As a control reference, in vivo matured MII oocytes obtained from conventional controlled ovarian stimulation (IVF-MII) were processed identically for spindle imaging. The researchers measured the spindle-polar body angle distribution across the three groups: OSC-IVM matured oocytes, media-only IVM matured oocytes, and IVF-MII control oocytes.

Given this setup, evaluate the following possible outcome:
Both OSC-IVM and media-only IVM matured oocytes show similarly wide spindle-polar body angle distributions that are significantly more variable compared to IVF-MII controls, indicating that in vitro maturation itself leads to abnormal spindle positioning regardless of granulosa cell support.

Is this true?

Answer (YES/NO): NO